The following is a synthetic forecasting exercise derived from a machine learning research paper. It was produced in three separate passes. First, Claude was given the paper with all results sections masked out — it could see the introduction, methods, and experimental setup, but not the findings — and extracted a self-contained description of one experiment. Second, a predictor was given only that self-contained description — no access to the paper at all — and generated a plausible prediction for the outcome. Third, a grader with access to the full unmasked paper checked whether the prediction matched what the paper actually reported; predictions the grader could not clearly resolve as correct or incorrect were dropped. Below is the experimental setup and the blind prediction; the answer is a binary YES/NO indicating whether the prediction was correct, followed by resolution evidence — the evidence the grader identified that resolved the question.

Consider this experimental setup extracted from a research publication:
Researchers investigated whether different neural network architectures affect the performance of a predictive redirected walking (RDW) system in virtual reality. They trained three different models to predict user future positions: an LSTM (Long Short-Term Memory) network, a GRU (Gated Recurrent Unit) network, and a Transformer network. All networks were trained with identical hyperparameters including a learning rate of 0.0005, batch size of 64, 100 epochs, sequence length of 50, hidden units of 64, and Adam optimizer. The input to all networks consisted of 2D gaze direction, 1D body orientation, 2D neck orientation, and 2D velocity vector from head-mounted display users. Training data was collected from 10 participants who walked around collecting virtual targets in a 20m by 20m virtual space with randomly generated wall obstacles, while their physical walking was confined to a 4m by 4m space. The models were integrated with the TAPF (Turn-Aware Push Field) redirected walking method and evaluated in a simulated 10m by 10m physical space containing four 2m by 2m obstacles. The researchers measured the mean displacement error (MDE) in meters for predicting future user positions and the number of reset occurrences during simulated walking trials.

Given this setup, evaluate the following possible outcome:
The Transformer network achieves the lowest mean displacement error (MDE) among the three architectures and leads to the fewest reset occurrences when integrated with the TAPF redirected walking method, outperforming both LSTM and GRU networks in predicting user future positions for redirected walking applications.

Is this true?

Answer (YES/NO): NO